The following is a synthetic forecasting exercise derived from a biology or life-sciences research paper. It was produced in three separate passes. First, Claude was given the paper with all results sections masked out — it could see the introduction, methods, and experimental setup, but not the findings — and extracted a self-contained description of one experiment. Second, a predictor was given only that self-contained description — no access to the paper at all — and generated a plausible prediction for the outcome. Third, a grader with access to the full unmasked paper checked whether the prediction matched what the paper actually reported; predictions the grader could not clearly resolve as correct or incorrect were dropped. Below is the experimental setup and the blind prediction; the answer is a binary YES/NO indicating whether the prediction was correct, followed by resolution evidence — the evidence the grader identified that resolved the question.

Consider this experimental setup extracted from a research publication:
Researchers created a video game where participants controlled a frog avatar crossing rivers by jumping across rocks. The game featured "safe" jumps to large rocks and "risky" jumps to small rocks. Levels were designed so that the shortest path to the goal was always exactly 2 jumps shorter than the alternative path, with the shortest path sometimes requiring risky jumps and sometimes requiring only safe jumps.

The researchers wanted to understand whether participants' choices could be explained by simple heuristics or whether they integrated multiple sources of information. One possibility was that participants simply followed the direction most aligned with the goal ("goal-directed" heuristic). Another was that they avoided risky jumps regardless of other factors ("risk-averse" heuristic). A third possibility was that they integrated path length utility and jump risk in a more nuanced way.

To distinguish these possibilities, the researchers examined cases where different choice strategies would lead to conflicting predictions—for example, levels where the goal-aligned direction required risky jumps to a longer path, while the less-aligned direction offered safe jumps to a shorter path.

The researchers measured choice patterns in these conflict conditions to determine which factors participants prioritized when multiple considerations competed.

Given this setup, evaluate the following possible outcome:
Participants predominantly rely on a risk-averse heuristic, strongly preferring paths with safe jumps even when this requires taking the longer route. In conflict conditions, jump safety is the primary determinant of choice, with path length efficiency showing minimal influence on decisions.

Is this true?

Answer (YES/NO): NO